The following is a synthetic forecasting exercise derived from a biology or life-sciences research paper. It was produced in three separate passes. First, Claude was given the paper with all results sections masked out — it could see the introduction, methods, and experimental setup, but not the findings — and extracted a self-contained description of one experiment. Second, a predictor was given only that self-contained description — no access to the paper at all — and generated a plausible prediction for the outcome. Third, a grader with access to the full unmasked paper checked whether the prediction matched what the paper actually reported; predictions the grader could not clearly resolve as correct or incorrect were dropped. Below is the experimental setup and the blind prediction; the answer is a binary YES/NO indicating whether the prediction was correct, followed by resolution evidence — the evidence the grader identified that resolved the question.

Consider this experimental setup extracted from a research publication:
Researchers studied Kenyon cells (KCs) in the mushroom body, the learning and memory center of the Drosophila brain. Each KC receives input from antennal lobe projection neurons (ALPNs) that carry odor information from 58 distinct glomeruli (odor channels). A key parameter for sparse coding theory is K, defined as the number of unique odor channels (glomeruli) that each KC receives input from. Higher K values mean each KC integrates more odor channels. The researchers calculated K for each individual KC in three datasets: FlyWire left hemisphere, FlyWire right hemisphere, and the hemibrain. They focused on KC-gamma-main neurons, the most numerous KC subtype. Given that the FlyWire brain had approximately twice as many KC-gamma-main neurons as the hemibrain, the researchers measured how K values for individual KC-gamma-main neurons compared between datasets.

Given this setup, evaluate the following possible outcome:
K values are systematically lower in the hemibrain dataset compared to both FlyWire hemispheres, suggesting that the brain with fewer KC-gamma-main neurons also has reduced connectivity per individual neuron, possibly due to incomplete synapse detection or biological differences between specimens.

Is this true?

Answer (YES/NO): NO